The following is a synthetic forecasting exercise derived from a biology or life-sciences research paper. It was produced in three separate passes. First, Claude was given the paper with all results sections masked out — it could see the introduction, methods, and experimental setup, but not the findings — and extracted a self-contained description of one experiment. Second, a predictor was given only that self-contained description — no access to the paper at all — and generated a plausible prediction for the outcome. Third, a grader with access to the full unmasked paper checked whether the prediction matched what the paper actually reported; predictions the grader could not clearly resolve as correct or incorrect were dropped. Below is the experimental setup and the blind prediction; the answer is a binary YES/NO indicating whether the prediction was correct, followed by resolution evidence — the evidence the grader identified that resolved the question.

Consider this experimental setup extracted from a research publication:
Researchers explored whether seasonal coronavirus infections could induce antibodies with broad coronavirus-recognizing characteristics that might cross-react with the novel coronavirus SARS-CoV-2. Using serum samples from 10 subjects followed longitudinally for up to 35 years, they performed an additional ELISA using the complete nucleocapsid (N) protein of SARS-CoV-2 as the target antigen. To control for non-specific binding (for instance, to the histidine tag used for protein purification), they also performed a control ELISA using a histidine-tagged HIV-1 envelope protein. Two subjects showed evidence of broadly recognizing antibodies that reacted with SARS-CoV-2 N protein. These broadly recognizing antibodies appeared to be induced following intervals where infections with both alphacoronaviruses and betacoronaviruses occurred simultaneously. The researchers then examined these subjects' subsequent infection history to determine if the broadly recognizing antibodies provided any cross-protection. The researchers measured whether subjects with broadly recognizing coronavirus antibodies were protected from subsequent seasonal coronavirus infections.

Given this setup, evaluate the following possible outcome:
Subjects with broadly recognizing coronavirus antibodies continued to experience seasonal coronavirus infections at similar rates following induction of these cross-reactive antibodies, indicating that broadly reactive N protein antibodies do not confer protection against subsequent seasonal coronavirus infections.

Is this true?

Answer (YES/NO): YES